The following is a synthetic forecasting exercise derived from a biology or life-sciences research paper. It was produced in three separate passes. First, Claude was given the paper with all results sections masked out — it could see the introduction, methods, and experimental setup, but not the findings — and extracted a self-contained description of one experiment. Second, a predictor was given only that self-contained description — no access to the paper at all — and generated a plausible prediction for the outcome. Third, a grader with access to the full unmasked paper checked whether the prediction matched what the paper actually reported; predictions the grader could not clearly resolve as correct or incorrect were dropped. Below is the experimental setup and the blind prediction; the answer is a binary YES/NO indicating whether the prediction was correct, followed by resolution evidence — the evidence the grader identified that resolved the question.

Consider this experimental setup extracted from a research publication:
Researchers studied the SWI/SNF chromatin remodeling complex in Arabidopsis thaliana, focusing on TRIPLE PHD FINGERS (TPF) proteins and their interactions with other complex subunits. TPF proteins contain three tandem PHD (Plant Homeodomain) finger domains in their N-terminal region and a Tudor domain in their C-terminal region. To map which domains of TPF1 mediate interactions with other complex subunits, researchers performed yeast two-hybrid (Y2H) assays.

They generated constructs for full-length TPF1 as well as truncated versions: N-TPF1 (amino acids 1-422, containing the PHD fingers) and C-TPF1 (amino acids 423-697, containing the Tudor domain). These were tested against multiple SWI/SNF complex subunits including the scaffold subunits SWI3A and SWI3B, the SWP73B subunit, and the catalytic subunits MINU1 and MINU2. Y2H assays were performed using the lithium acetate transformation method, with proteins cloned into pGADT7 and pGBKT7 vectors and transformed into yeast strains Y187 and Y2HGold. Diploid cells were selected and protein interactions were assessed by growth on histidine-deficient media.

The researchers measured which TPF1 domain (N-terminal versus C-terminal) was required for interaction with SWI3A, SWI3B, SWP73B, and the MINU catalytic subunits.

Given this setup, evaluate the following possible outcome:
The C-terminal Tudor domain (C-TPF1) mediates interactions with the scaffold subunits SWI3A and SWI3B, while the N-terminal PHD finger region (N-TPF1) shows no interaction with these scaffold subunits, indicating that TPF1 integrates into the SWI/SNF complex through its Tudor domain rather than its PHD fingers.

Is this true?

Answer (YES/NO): NO